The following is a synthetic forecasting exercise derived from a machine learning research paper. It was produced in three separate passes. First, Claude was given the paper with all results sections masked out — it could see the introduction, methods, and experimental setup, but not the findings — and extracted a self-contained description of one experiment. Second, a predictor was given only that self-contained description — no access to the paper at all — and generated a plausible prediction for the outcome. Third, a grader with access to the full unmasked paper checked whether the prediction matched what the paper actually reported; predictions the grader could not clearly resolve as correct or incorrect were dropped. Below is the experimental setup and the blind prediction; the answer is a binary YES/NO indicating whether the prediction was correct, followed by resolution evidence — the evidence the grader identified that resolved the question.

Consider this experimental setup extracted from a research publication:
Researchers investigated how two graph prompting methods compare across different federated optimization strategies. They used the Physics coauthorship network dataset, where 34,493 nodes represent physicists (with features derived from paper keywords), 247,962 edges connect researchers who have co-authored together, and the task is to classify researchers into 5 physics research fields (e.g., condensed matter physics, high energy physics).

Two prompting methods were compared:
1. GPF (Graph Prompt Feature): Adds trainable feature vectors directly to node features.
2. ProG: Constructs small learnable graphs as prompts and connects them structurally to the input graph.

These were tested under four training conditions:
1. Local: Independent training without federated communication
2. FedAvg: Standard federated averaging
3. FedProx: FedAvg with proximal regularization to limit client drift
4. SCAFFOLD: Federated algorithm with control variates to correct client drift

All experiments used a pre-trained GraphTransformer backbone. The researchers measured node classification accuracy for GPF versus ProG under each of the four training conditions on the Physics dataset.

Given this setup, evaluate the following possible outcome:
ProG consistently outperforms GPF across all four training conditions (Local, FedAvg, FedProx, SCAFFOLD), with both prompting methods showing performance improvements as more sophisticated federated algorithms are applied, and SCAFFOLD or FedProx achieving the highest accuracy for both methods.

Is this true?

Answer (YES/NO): NO